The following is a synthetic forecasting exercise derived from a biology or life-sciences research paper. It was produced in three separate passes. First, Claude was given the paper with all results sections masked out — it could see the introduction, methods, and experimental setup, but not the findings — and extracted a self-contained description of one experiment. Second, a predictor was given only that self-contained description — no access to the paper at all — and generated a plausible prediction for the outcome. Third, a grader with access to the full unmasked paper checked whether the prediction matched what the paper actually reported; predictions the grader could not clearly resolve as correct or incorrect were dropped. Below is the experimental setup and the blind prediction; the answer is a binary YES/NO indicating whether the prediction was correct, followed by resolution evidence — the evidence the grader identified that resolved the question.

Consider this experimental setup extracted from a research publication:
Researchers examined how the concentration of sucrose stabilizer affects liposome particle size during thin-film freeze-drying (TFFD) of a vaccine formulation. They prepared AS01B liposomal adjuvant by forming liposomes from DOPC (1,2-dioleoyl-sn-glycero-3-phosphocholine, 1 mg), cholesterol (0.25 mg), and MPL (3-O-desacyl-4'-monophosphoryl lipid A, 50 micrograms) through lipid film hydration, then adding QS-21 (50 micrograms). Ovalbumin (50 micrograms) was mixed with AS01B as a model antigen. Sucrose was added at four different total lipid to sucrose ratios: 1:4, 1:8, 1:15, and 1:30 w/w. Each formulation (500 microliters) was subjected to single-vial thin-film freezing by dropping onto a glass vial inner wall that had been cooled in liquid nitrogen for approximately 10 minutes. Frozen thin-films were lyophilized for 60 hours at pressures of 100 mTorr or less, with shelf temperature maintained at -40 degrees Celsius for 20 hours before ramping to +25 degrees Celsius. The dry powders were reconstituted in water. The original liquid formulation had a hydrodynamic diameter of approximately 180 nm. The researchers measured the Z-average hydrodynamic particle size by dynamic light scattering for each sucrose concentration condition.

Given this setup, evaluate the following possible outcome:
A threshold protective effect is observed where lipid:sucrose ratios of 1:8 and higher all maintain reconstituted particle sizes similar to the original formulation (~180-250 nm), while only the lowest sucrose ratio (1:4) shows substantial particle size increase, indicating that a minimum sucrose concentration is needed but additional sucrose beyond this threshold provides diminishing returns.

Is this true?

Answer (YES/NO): NO